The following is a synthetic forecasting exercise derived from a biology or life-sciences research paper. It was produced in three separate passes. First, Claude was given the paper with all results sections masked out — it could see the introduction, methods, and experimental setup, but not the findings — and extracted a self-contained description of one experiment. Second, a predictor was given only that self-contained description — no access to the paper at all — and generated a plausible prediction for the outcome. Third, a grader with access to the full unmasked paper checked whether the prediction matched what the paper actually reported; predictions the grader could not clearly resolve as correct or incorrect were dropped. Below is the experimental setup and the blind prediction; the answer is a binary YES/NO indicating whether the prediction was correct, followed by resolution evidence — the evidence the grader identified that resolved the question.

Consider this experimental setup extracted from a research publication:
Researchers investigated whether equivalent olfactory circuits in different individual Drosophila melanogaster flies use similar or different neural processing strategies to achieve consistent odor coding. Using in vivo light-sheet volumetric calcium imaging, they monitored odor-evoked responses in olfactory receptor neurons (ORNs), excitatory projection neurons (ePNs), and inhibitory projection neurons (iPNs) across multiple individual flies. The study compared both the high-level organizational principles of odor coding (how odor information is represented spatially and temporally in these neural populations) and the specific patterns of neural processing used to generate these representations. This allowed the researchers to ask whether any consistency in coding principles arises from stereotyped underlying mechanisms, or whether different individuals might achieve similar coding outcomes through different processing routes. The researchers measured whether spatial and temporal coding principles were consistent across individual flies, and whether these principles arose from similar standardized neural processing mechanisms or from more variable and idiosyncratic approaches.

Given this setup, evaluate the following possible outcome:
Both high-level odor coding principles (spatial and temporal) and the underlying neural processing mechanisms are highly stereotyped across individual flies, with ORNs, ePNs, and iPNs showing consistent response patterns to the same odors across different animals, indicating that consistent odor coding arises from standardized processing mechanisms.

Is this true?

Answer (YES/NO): NO